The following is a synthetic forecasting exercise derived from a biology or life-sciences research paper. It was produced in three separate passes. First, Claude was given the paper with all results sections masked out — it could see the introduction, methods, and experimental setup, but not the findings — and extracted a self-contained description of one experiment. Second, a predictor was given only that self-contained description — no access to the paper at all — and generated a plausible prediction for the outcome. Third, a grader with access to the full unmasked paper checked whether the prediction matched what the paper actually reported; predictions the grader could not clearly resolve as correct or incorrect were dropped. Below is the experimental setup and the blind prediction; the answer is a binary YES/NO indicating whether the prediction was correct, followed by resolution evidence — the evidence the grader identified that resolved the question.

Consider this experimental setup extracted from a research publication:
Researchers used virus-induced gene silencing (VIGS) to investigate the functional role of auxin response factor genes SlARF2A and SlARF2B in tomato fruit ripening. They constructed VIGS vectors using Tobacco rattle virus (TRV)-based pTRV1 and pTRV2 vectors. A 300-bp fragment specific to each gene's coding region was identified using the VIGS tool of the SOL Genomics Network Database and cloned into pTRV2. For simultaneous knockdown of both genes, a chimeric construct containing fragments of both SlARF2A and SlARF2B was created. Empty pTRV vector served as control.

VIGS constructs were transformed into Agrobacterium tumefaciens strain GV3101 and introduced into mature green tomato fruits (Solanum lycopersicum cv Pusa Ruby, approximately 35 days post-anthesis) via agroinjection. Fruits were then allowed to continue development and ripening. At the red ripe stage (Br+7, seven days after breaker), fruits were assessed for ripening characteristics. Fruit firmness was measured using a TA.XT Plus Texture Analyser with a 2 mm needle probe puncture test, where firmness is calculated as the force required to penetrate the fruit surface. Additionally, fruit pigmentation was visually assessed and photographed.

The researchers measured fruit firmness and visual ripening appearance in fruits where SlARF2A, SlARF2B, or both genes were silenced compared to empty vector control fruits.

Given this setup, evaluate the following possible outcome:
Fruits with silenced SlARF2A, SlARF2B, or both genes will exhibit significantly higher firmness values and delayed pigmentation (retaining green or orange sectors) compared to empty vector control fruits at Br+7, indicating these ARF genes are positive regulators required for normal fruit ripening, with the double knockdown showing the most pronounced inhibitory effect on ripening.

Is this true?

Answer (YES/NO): YES